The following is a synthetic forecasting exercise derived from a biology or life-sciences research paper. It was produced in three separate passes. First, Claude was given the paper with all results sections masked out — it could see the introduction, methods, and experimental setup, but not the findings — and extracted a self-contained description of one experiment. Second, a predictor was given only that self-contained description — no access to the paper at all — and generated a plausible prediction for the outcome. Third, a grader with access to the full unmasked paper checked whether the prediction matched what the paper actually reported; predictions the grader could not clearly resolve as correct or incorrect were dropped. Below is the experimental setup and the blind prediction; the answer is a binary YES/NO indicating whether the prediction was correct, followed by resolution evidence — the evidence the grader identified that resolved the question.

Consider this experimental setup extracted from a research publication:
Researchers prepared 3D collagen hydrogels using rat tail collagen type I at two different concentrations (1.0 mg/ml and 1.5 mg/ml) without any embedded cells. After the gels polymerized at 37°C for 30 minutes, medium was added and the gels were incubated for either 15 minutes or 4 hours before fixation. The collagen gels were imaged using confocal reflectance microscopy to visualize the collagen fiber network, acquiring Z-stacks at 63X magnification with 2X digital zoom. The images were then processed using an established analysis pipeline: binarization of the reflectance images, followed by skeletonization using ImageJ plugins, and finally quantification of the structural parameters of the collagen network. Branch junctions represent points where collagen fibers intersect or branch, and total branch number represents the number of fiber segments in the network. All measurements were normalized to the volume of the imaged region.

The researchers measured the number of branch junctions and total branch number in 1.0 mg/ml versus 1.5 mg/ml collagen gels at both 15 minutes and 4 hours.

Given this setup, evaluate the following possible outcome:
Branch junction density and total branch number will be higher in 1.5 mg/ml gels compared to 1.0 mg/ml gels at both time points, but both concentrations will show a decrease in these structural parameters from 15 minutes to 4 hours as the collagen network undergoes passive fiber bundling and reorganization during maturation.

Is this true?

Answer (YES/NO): NO